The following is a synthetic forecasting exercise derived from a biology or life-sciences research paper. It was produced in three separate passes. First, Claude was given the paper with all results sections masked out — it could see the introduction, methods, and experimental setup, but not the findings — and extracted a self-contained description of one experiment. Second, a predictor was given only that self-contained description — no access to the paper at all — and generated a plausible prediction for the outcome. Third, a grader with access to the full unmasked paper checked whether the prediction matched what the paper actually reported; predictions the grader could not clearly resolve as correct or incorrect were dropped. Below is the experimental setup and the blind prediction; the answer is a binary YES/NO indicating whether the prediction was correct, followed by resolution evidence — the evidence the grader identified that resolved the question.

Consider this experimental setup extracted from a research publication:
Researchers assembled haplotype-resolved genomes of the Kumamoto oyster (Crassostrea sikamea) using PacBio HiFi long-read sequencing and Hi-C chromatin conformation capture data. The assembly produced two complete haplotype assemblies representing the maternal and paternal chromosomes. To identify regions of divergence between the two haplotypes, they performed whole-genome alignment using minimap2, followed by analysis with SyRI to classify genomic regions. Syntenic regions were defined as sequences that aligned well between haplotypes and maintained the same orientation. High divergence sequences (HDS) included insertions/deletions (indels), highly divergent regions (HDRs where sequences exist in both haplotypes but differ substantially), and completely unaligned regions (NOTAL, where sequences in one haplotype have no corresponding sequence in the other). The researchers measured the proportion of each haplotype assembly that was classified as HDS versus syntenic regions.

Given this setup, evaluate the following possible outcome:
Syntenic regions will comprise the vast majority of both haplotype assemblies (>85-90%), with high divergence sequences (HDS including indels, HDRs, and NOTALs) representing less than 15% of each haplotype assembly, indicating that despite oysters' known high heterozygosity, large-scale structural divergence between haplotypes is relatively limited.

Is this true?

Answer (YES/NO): NO